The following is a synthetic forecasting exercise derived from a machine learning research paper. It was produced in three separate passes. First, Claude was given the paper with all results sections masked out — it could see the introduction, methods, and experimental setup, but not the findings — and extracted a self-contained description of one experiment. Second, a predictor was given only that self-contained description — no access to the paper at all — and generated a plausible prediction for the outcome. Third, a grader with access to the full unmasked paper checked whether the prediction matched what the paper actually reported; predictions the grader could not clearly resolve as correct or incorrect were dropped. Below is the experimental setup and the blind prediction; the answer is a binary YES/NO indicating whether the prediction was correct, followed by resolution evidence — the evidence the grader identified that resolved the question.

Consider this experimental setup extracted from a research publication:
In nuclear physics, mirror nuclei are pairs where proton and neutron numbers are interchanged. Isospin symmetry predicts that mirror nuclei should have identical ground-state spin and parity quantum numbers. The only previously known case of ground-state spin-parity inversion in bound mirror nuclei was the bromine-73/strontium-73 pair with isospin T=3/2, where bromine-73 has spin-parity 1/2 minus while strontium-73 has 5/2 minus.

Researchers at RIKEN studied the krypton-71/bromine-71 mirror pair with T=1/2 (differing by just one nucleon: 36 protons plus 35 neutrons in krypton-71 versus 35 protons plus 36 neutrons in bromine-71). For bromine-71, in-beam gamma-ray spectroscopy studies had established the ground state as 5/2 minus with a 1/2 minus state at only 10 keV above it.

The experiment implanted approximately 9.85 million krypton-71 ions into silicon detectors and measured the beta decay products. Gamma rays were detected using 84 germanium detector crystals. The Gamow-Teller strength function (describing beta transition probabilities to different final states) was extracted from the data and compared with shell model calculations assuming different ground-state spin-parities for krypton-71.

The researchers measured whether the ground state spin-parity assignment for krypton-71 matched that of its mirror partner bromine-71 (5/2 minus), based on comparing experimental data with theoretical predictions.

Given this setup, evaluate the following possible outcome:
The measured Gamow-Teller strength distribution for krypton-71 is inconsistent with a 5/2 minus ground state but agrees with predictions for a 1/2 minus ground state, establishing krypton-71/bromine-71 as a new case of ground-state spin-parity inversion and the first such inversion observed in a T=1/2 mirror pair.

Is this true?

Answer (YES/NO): YES